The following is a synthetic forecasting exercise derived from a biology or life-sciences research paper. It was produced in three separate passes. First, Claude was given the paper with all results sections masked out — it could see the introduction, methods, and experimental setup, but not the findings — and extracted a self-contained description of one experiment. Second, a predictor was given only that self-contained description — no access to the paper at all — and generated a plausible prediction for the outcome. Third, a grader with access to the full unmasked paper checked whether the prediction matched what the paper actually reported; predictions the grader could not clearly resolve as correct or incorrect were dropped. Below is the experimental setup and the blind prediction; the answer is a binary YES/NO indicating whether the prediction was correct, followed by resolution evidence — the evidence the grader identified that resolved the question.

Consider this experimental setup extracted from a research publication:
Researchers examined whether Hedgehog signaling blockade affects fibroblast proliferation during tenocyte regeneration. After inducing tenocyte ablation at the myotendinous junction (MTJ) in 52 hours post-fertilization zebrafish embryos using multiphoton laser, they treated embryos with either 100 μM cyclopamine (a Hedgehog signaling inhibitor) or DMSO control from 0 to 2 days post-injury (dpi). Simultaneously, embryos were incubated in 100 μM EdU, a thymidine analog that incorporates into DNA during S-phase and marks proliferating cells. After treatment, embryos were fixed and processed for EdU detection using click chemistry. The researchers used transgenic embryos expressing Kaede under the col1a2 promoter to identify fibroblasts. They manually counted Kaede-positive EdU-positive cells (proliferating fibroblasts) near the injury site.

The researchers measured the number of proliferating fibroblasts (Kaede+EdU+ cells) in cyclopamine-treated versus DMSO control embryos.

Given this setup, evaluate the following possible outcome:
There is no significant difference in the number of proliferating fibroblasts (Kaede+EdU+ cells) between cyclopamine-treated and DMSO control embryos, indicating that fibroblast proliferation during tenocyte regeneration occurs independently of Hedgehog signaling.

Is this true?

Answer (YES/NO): NO